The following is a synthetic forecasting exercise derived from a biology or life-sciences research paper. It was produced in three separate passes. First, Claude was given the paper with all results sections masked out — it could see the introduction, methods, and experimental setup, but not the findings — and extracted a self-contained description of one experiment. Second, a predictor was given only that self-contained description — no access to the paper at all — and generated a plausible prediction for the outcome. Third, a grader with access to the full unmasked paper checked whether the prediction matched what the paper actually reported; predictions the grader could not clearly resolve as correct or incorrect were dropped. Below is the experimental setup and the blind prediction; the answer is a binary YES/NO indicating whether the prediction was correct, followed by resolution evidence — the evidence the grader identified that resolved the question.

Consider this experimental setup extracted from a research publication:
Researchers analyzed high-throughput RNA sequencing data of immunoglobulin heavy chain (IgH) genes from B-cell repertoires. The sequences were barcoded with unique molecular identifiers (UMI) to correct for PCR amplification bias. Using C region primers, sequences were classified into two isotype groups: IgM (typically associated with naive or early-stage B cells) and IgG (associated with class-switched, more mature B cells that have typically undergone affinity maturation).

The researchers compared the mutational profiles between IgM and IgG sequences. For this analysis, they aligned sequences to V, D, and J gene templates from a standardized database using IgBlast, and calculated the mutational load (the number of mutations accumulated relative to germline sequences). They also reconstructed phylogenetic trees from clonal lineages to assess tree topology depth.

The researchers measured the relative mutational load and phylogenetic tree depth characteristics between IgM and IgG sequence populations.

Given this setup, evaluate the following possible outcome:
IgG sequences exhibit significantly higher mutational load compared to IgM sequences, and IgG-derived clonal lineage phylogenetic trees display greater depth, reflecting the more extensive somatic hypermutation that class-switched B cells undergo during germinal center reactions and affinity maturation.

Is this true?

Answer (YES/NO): YES